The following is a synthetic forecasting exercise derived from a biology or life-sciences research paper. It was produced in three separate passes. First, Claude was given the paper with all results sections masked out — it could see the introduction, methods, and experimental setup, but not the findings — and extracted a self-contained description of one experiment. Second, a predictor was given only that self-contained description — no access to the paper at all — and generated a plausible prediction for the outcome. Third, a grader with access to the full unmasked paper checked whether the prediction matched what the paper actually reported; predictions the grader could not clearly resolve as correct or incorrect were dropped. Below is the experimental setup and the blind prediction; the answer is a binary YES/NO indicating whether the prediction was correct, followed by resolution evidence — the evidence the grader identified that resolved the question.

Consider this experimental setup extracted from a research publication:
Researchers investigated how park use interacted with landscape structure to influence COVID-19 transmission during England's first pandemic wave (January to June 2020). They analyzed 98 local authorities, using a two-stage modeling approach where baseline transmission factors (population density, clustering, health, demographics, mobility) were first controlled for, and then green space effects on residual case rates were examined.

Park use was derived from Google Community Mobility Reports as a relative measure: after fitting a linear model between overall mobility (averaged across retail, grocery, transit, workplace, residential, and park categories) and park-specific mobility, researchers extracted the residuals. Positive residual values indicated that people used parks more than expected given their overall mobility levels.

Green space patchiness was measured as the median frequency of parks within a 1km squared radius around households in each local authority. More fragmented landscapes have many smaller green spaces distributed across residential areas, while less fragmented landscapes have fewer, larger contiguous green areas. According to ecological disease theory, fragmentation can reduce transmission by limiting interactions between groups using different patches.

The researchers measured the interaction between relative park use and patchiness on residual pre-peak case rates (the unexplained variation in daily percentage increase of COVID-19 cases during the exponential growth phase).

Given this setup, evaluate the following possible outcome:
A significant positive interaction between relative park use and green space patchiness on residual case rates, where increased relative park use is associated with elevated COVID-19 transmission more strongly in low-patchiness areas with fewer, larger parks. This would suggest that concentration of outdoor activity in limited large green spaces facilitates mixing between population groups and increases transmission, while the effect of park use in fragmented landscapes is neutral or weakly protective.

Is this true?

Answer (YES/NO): NO